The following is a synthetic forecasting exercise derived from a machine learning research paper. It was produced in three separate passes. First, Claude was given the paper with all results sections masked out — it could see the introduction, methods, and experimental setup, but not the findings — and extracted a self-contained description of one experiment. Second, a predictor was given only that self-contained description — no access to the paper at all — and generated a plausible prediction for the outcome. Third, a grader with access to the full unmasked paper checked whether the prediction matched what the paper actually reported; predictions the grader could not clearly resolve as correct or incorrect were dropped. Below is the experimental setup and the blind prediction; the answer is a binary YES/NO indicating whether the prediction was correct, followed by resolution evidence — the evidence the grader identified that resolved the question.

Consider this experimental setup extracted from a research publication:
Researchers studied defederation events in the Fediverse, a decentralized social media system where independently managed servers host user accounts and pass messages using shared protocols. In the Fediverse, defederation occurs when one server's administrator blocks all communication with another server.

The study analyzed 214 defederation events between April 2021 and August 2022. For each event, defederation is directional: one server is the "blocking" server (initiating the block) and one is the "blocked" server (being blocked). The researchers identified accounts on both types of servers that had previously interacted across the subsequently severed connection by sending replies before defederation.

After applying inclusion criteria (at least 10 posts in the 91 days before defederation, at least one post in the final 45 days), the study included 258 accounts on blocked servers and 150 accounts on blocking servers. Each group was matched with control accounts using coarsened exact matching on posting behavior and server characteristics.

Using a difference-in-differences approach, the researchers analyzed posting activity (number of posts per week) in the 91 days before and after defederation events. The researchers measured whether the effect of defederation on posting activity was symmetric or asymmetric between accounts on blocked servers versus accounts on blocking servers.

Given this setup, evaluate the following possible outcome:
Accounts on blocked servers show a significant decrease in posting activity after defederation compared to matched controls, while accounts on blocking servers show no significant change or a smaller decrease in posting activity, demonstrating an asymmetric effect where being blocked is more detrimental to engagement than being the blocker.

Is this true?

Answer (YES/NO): YES